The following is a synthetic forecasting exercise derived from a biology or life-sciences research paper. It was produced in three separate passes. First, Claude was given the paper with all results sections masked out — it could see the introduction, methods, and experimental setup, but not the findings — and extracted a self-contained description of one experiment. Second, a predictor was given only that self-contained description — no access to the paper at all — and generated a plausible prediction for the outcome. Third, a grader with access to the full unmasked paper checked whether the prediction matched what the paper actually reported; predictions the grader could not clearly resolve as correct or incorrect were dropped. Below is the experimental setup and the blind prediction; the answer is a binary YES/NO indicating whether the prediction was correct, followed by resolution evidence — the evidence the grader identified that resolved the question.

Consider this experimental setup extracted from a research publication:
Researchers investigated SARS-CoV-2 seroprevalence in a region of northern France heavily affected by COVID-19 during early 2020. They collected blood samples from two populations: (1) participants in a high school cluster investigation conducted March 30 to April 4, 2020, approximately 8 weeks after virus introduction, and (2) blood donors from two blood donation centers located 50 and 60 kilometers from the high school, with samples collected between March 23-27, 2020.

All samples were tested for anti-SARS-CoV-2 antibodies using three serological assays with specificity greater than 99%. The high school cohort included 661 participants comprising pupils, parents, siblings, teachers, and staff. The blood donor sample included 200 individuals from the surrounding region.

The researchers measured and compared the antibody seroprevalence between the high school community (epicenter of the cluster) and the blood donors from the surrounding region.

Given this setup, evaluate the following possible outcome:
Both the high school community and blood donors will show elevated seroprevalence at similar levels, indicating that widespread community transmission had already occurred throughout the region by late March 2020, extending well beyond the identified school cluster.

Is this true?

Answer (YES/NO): NO